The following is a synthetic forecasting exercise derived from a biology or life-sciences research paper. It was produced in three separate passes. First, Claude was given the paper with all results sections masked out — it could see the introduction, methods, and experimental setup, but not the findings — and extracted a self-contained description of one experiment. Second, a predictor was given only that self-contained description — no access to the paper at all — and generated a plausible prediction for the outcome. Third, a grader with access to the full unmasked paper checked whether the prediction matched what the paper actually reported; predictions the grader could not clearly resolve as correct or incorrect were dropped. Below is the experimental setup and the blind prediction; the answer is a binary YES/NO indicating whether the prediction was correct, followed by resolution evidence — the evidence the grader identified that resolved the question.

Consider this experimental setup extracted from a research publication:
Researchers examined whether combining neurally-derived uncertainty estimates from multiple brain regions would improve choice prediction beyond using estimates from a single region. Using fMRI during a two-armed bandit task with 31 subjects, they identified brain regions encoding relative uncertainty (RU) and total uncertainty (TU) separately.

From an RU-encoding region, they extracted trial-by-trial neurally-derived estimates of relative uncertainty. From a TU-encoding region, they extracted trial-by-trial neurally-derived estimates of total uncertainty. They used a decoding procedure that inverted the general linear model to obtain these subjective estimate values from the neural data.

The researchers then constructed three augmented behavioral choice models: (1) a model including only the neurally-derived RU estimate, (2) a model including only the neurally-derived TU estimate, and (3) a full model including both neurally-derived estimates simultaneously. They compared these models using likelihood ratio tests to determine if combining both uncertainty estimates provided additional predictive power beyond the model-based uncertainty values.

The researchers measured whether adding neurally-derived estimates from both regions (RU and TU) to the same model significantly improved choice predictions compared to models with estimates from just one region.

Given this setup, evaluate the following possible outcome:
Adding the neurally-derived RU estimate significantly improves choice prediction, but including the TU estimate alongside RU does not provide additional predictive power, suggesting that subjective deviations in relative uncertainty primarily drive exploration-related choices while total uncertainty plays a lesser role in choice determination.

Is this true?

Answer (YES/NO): NO